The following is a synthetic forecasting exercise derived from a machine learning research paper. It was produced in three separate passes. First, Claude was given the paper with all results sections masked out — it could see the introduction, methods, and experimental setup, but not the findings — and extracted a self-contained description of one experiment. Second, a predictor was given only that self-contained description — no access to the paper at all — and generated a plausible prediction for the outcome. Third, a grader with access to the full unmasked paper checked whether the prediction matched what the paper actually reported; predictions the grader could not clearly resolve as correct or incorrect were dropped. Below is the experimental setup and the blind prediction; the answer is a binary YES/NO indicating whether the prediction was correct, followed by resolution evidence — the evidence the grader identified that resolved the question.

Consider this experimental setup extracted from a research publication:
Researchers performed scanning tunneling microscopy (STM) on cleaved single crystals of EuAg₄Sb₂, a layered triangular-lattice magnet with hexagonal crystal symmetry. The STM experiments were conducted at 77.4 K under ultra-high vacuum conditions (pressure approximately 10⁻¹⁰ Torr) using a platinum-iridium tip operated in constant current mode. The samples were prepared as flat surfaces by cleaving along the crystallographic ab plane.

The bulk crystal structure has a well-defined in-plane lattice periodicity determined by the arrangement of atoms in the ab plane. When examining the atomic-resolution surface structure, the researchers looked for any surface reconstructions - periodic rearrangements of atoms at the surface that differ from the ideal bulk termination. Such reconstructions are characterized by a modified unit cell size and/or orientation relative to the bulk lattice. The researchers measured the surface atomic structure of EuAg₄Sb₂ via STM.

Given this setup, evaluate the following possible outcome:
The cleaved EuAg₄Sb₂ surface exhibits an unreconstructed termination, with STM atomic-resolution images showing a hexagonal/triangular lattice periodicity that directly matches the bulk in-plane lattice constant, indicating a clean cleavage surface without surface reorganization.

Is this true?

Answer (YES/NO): NO